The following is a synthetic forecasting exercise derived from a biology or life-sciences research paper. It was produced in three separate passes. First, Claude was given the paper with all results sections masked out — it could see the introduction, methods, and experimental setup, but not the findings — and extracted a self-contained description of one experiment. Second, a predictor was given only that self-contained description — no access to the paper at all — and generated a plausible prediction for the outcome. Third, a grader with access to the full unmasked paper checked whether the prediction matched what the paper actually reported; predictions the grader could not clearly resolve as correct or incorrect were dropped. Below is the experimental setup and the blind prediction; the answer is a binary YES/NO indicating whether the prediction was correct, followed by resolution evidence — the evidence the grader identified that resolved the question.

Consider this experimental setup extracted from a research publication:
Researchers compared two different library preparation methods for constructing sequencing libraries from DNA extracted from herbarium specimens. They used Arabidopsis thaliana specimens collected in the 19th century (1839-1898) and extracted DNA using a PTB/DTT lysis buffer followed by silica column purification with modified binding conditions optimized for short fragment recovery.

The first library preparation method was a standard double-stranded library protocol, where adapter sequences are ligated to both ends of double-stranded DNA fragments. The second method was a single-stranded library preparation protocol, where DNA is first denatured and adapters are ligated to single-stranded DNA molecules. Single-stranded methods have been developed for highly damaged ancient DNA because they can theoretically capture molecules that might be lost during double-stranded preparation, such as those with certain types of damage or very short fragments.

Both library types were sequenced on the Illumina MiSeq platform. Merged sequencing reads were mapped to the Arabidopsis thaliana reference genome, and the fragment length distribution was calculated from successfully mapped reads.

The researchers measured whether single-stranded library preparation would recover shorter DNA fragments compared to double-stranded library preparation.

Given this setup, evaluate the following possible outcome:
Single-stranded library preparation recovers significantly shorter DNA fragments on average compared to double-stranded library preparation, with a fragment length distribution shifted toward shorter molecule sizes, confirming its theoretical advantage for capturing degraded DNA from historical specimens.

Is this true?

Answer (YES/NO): NO